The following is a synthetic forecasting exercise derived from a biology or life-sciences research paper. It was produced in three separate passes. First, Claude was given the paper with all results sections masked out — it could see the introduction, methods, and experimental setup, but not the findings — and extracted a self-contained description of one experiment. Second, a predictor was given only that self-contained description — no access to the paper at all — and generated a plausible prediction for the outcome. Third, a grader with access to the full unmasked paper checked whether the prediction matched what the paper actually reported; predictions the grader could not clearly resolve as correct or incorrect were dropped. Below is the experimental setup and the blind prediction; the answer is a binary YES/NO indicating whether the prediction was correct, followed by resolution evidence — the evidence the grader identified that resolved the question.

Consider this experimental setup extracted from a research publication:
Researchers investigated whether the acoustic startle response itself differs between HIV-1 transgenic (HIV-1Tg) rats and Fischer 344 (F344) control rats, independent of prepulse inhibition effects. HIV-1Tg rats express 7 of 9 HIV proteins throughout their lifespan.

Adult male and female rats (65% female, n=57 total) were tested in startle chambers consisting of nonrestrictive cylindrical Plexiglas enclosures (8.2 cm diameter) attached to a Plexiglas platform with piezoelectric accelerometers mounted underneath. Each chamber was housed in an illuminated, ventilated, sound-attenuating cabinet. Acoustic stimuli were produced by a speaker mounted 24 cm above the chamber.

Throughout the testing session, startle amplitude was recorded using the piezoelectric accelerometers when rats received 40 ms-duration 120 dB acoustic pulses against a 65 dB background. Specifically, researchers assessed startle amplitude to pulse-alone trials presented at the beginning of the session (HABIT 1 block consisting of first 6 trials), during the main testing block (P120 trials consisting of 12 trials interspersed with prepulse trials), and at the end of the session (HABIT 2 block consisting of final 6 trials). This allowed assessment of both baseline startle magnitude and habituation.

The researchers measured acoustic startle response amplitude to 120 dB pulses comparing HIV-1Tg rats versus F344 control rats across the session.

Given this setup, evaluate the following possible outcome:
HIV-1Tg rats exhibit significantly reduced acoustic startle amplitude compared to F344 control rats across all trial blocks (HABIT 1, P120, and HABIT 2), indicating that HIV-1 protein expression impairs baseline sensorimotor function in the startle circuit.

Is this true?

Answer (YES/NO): NO